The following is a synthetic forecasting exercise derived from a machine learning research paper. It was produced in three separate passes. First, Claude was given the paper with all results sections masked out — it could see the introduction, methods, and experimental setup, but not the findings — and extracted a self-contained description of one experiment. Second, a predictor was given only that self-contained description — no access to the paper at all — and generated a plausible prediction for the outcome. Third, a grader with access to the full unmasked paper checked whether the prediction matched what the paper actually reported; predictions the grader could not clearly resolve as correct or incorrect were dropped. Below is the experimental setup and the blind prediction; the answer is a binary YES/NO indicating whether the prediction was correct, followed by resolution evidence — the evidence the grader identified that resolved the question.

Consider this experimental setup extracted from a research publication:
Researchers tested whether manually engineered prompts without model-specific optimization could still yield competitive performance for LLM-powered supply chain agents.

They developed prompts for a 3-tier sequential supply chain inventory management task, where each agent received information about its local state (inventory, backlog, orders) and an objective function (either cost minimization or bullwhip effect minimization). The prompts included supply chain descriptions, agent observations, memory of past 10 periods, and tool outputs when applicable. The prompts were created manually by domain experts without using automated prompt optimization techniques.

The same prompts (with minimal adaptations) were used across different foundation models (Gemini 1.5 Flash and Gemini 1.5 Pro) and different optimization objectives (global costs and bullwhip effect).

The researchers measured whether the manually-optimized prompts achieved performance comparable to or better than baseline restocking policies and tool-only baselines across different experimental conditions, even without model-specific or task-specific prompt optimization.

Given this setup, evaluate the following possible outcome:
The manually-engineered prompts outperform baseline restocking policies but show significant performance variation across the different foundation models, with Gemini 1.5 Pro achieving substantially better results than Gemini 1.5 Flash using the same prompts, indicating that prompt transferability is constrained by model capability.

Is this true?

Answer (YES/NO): NO